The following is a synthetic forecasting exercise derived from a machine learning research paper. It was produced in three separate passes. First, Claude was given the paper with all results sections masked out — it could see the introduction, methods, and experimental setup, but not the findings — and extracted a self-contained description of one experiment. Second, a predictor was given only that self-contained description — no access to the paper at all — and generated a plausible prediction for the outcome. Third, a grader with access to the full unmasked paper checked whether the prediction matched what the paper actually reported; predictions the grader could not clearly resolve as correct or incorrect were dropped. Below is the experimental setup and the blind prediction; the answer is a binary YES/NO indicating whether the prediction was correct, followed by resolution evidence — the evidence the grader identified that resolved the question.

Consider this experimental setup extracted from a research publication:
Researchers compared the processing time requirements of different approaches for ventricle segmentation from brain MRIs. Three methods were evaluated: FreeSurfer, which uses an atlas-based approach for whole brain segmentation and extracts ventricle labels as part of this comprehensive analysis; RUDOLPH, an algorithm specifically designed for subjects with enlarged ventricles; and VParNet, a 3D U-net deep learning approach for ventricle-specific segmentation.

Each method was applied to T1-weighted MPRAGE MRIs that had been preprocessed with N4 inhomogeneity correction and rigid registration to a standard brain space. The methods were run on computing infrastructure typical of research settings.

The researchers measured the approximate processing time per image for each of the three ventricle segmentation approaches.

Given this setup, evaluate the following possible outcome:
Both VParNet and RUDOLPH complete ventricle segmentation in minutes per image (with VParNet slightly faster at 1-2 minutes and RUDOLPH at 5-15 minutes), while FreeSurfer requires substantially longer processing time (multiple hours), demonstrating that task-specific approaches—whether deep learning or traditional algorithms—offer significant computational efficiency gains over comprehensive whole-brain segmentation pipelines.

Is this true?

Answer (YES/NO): NO